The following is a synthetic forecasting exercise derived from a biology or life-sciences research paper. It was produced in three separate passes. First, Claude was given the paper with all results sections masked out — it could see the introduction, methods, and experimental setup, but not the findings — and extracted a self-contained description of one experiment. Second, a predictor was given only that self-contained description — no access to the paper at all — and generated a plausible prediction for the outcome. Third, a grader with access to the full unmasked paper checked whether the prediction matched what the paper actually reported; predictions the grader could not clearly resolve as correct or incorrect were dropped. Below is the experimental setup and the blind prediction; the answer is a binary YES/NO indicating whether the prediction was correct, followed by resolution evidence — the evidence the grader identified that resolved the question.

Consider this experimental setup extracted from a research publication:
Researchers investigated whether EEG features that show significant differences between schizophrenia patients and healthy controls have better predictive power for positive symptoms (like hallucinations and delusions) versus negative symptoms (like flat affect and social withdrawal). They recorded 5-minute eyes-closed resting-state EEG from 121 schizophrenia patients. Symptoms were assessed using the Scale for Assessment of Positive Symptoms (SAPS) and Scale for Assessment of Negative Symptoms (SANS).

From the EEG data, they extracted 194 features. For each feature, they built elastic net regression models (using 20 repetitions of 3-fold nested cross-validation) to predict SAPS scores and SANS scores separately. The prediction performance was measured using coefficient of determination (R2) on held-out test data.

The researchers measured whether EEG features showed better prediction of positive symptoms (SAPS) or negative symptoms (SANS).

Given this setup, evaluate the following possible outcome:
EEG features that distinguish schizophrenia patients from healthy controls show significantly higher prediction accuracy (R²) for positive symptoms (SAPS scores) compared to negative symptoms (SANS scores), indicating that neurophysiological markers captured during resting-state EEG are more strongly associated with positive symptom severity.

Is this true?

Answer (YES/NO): NO